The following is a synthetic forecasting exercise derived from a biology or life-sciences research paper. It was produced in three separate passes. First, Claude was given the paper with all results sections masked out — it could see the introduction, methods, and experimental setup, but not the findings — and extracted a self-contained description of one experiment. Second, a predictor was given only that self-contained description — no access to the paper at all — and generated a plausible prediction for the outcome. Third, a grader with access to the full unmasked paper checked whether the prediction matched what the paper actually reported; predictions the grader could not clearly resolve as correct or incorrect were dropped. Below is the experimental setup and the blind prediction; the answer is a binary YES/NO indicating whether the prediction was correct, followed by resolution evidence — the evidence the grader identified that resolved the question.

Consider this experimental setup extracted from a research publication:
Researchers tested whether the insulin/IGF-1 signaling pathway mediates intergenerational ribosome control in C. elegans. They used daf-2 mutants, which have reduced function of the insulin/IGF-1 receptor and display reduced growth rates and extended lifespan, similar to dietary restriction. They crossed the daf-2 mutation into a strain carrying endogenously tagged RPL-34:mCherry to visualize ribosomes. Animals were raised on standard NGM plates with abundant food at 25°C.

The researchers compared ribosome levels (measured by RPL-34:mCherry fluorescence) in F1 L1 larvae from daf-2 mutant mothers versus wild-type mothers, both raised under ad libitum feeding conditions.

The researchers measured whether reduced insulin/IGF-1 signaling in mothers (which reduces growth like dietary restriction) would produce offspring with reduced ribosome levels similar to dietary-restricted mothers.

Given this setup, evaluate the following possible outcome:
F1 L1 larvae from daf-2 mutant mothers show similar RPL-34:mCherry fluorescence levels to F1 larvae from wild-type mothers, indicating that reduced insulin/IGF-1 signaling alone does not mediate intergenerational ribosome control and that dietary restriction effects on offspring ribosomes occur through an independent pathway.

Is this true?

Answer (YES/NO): YES